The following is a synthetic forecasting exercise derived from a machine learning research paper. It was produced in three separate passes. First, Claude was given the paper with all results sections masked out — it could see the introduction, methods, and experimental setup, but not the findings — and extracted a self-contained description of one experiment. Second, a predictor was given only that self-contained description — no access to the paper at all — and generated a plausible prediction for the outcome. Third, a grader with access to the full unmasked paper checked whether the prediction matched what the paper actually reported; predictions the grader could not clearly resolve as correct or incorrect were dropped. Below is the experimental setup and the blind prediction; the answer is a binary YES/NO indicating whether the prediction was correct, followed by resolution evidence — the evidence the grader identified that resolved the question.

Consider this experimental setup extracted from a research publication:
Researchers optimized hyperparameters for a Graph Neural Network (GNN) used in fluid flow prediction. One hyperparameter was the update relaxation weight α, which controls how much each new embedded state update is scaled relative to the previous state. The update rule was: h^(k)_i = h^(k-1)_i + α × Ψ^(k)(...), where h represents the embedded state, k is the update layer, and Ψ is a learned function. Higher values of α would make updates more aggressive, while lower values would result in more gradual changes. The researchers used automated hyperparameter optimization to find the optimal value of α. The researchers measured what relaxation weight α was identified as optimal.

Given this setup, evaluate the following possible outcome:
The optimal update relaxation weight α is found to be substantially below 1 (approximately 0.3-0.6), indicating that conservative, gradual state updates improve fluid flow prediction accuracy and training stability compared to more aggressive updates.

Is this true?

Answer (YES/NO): YES